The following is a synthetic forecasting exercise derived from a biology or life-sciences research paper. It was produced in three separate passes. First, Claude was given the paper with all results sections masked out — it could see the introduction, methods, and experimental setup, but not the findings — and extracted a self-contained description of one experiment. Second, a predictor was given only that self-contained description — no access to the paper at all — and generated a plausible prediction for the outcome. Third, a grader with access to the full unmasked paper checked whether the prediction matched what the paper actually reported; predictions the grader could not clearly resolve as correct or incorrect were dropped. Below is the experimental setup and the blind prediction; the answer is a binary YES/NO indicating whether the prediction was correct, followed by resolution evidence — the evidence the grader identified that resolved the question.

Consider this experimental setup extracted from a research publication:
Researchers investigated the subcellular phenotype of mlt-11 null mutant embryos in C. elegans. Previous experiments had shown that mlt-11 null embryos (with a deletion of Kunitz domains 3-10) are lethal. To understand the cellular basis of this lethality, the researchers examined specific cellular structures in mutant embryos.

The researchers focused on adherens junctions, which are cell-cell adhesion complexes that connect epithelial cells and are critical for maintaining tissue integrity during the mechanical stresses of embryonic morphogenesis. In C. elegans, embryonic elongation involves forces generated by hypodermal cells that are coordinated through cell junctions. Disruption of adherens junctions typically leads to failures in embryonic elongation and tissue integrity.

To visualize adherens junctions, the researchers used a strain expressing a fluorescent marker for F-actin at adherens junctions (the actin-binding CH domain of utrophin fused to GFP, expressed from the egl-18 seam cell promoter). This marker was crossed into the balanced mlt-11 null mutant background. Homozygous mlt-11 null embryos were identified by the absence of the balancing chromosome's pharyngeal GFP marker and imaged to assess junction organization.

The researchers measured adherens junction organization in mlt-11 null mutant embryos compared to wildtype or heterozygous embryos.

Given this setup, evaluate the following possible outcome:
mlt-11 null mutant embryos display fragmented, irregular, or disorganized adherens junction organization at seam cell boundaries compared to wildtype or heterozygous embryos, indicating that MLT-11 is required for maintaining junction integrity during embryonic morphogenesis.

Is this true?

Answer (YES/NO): YES